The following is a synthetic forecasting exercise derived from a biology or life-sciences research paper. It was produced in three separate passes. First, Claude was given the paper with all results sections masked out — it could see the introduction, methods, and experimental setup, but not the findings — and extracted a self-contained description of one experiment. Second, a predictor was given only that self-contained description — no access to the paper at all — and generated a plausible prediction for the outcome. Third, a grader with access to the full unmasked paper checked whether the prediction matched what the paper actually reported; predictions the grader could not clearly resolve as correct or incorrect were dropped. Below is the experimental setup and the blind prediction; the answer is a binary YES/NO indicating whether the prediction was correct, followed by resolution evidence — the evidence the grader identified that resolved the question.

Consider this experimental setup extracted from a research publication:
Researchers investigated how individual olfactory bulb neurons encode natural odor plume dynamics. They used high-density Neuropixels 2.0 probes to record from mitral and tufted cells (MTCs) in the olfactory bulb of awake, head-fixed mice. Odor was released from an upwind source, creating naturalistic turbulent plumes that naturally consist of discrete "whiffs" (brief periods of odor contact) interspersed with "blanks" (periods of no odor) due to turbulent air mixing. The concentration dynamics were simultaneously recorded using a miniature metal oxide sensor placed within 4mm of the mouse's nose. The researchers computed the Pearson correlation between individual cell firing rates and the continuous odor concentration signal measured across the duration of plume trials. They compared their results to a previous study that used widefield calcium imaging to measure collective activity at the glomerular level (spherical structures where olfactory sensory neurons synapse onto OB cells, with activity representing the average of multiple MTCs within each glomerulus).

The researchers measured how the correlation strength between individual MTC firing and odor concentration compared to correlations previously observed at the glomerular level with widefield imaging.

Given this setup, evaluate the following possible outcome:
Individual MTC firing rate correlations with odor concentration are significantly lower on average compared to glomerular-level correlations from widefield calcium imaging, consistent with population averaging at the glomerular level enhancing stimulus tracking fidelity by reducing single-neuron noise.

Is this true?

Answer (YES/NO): YES